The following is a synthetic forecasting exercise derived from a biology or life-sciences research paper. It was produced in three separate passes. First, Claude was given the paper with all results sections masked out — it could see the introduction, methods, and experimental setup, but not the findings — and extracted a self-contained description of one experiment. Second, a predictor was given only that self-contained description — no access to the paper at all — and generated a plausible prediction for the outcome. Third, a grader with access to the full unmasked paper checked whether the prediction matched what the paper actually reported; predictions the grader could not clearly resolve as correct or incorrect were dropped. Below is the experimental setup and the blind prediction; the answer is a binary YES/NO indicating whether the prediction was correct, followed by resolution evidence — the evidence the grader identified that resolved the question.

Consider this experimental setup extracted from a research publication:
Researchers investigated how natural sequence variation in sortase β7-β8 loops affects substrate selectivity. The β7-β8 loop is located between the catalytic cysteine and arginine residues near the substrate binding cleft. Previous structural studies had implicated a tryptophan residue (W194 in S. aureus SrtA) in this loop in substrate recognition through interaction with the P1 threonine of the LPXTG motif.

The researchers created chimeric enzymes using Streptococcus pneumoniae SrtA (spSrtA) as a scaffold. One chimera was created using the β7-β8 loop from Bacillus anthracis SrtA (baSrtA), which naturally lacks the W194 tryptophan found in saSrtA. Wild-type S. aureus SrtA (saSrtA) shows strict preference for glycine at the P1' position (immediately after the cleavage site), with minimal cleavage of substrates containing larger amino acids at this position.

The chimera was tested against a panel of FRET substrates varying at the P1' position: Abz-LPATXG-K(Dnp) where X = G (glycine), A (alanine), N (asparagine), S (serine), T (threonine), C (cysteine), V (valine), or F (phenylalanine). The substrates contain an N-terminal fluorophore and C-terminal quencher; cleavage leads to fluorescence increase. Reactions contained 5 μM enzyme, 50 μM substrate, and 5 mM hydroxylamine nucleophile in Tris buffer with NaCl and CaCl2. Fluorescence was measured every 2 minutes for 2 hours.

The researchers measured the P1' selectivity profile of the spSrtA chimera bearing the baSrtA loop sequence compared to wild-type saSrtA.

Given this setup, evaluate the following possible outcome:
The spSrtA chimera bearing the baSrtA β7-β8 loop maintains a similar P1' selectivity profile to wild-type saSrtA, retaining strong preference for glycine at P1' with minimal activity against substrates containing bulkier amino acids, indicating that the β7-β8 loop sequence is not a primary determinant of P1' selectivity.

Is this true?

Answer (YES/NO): NO